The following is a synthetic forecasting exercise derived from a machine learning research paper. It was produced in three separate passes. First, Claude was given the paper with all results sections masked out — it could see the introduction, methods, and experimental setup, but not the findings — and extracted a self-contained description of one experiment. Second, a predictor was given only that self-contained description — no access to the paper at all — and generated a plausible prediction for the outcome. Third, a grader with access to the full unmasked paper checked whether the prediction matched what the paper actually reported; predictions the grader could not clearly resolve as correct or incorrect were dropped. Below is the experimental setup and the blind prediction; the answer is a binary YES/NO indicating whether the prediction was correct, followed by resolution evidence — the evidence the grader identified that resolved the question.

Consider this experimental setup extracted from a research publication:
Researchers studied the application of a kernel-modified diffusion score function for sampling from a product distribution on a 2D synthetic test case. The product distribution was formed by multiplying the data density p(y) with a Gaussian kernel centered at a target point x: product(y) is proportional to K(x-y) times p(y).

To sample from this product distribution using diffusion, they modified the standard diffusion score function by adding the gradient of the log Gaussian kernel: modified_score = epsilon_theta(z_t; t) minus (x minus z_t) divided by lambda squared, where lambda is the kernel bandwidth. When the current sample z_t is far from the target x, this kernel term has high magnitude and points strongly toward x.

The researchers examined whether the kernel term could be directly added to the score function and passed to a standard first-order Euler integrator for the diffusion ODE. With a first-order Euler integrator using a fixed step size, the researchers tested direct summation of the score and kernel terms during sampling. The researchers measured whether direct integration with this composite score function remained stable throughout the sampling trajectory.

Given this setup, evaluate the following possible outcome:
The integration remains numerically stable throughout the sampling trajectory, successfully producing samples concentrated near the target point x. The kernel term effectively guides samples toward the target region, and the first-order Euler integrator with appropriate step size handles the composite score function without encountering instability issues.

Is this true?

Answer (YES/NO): NO